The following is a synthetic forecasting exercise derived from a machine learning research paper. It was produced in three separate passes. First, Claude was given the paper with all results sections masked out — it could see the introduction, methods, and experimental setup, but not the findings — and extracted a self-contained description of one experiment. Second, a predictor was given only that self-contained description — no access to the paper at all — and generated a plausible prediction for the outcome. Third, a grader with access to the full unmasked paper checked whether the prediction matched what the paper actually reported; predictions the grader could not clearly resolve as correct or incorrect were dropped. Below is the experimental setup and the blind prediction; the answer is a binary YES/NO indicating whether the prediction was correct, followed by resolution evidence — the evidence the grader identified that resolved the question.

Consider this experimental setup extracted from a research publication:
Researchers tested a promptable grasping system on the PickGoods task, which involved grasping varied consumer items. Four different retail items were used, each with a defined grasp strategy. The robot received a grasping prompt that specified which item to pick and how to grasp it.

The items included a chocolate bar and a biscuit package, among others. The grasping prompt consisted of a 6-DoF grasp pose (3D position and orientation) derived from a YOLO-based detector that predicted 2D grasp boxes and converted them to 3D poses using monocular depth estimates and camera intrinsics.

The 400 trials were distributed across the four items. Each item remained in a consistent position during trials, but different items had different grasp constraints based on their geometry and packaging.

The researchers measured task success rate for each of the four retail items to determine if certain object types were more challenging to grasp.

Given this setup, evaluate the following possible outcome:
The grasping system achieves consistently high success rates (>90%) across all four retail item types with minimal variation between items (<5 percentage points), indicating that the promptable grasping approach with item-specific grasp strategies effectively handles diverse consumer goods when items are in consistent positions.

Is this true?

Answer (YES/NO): NO